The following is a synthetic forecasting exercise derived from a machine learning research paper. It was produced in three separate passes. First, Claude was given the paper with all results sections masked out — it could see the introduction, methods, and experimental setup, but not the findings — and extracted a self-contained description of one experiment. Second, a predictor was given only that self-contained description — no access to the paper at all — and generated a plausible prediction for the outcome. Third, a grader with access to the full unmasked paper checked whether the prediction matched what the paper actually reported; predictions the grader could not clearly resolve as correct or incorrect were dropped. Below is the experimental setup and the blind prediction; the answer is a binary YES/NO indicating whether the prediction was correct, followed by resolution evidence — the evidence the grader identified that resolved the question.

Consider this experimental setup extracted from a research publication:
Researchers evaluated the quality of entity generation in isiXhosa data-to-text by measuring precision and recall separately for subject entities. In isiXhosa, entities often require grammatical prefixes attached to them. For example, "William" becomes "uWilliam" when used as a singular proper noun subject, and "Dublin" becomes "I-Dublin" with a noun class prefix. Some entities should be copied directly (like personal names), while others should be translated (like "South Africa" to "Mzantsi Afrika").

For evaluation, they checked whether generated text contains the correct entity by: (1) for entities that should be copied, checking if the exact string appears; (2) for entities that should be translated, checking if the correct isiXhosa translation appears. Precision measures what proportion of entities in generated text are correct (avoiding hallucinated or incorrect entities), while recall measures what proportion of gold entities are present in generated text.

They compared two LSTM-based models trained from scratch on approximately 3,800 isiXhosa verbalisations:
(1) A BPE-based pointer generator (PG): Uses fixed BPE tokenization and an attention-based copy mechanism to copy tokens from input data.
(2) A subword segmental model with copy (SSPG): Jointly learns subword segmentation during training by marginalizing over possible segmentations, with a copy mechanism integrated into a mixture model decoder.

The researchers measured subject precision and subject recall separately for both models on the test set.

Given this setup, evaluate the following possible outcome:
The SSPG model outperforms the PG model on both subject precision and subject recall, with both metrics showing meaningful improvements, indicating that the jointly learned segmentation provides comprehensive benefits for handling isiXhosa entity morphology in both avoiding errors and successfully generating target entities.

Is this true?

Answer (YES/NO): NO